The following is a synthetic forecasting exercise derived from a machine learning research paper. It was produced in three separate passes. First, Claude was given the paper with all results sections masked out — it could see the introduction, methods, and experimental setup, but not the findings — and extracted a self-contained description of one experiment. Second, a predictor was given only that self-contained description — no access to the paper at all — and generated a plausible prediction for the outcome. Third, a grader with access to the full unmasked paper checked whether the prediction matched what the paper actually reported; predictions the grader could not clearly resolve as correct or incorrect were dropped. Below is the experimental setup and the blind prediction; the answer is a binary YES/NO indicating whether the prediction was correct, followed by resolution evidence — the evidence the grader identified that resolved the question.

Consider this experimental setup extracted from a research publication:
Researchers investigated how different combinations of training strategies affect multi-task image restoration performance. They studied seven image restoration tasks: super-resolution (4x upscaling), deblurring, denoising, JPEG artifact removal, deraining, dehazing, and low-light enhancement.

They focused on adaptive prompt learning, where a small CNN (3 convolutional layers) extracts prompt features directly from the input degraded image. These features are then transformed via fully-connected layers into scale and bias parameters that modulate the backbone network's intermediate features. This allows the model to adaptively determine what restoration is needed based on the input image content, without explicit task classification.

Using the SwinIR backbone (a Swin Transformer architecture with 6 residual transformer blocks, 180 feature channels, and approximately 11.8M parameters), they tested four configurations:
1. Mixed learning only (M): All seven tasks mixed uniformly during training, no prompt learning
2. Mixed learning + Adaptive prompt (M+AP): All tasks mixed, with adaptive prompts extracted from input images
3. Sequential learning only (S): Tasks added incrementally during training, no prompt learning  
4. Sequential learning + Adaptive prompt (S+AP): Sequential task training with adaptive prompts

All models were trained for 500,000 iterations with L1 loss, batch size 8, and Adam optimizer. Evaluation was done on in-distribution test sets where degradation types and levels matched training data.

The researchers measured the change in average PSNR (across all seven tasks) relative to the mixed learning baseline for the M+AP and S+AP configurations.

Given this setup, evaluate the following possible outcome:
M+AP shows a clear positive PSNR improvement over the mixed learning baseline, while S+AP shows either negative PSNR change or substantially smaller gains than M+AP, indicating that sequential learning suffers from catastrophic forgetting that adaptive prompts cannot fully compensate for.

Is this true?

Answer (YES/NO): NO